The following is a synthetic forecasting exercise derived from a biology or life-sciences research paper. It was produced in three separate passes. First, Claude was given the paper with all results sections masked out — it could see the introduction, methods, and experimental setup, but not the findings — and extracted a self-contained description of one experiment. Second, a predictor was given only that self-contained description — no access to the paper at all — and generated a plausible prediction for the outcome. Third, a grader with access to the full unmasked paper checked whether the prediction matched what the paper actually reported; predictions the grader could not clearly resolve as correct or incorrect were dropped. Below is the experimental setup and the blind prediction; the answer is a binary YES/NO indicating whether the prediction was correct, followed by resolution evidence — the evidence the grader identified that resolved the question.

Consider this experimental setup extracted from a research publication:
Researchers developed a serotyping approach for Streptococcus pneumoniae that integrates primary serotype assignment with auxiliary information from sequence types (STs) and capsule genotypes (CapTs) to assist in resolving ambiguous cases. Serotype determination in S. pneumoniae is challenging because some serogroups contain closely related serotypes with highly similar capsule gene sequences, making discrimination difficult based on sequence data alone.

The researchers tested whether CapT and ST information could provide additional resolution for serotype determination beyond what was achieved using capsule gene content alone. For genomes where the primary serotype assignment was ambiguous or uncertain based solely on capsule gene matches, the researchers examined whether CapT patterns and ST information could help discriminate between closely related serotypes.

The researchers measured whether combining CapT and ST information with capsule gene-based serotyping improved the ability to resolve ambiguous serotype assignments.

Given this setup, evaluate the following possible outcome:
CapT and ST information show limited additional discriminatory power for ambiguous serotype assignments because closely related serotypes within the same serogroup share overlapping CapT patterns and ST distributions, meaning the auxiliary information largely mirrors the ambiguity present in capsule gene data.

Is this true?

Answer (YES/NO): NO